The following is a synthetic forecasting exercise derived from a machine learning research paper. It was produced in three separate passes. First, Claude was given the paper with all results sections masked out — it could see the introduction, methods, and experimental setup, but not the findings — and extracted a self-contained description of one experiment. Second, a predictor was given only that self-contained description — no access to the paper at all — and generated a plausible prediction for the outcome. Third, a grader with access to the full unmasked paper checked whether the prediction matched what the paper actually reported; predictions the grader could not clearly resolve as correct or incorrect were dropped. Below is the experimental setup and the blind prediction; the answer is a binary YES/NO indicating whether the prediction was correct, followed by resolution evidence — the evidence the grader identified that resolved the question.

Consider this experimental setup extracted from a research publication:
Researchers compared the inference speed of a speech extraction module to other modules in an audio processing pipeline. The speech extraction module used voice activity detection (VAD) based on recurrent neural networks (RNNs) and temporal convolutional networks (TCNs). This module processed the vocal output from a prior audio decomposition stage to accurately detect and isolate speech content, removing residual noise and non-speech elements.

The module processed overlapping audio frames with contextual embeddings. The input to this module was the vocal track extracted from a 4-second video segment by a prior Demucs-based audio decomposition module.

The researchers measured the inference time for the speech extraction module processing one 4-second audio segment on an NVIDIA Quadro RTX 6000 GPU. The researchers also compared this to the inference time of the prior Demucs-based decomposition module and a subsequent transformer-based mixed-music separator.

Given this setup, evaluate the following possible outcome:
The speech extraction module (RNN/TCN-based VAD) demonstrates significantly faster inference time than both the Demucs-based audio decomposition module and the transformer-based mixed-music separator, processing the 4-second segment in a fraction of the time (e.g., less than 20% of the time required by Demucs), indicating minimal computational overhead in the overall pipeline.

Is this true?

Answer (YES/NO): YES